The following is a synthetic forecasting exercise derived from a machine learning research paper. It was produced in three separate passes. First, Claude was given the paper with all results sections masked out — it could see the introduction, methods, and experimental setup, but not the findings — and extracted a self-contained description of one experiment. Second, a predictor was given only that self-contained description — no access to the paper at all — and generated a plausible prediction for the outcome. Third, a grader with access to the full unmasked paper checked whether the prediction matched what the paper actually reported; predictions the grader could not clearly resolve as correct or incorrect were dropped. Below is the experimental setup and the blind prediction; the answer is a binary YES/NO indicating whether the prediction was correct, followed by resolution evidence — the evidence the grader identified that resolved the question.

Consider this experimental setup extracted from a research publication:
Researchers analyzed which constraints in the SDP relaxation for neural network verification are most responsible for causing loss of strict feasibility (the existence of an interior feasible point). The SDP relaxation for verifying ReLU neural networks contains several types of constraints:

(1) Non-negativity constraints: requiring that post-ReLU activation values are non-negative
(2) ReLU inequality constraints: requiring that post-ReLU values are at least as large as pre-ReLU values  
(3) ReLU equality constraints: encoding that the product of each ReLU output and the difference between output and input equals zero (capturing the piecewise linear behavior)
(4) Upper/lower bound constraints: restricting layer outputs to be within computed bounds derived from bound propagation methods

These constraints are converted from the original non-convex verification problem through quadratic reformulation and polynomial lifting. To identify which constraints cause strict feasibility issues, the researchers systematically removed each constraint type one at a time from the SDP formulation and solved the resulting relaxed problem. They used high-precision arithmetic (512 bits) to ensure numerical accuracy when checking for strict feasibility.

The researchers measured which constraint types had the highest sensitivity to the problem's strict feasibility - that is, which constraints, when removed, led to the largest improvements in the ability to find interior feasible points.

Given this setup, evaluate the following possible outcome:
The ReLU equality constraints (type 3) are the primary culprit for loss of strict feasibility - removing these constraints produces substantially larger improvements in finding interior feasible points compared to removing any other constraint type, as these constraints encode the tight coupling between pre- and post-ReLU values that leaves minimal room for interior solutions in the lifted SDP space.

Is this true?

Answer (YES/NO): NO